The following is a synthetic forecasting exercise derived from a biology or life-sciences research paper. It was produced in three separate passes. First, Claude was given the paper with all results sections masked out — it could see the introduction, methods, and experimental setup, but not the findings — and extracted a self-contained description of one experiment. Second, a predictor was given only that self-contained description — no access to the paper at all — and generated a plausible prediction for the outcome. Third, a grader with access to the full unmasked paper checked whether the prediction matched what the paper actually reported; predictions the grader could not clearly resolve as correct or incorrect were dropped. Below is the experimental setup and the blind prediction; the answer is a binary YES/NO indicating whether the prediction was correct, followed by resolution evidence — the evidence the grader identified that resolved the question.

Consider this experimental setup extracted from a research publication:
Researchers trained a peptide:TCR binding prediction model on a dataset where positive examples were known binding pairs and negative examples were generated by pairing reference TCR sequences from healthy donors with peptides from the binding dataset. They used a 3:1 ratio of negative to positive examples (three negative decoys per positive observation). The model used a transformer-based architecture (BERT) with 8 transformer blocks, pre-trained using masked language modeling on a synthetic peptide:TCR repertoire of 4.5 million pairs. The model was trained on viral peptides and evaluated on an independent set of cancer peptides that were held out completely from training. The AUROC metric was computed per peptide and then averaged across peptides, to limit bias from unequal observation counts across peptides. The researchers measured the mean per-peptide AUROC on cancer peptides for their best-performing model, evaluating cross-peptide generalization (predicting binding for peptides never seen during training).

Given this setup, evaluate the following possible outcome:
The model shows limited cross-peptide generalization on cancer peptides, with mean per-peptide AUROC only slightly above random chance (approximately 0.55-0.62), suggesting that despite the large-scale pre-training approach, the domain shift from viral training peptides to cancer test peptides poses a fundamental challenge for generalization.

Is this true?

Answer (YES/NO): NO